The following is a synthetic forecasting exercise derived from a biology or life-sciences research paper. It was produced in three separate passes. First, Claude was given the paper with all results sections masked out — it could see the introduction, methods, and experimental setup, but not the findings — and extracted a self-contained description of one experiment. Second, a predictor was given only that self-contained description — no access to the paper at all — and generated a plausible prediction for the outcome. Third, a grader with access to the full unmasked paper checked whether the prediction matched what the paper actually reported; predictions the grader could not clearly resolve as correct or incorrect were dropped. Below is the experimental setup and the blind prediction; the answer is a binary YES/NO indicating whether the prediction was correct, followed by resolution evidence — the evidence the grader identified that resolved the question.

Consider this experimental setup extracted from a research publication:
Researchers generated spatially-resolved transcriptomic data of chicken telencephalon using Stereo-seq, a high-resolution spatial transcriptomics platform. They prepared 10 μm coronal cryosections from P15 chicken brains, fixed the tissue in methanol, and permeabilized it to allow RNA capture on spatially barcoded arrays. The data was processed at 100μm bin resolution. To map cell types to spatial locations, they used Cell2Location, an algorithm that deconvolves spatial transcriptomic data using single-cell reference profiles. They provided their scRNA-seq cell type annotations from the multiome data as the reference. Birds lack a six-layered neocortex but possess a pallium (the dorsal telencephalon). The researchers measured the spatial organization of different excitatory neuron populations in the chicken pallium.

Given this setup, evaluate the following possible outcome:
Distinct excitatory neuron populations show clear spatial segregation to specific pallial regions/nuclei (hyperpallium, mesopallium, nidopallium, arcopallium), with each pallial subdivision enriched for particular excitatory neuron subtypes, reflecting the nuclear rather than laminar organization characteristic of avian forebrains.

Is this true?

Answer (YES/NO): YES